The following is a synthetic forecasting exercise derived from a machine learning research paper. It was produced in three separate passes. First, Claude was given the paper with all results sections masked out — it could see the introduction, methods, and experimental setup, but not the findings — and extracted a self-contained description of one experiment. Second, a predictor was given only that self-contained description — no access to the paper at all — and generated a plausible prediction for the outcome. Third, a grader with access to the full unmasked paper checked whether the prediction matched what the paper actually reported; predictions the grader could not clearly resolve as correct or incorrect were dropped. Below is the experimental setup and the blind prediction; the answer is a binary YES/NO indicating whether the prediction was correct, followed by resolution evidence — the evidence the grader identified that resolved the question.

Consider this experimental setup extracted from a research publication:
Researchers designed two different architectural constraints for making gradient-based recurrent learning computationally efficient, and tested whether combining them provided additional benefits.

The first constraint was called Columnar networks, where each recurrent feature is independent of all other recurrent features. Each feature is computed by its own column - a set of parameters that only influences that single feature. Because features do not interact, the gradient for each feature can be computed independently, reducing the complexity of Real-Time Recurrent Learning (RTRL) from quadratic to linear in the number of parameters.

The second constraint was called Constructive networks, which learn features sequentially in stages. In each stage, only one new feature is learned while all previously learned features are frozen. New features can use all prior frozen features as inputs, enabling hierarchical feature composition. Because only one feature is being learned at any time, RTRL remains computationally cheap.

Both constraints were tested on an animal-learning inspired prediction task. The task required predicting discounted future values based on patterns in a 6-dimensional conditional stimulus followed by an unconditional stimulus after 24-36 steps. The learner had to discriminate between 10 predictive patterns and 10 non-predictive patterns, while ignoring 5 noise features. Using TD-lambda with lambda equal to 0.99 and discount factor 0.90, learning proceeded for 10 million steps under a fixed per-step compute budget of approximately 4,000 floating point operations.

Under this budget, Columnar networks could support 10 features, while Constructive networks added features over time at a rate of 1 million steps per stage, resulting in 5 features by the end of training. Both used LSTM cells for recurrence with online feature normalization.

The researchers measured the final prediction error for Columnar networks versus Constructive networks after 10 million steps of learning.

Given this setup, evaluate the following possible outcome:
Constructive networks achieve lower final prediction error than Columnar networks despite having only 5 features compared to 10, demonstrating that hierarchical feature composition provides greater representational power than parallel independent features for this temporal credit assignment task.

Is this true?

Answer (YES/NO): NO